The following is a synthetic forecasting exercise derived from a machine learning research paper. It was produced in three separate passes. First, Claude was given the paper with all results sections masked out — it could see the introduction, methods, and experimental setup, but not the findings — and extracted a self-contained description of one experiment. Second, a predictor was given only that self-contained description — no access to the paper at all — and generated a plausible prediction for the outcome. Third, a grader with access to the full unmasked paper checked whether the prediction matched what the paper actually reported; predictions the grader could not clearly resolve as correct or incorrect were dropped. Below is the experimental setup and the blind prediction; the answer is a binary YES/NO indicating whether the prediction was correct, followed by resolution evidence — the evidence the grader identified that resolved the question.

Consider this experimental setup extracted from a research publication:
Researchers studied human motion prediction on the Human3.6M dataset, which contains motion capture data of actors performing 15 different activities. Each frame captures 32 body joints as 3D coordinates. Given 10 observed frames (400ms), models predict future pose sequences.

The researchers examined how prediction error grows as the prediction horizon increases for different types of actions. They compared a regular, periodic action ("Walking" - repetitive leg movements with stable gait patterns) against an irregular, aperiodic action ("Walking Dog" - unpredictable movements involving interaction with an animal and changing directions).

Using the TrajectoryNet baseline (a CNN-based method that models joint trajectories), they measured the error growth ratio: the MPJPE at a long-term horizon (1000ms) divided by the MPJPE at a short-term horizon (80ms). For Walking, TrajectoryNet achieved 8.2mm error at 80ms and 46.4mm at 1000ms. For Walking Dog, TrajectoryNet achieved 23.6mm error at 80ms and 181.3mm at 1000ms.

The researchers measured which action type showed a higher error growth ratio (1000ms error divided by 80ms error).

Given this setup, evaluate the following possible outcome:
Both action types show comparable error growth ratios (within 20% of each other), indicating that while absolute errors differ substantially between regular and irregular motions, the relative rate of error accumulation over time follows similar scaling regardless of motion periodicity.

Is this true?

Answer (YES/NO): NO